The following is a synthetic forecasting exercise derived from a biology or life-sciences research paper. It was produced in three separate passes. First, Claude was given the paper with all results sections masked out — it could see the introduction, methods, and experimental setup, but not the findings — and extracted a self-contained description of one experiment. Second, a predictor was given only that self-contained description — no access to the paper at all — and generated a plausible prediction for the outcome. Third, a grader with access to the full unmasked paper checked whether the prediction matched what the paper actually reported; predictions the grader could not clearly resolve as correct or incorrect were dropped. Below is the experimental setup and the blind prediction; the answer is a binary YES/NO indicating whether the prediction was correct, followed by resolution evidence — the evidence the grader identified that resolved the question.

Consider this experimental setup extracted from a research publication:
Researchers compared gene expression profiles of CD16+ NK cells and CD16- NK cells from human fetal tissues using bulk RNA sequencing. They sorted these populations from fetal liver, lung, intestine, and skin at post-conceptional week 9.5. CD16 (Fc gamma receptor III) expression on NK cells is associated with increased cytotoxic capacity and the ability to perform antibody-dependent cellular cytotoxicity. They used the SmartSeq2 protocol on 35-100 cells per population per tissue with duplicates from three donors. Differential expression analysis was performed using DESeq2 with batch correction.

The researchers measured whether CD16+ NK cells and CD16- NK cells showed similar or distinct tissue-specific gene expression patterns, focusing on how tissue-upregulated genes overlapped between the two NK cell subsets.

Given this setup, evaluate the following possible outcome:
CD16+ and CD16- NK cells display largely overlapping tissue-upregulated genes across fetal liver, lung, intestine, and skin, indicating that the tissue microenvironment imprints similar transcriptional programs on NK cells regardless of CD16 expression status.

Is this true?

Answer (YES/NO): NO